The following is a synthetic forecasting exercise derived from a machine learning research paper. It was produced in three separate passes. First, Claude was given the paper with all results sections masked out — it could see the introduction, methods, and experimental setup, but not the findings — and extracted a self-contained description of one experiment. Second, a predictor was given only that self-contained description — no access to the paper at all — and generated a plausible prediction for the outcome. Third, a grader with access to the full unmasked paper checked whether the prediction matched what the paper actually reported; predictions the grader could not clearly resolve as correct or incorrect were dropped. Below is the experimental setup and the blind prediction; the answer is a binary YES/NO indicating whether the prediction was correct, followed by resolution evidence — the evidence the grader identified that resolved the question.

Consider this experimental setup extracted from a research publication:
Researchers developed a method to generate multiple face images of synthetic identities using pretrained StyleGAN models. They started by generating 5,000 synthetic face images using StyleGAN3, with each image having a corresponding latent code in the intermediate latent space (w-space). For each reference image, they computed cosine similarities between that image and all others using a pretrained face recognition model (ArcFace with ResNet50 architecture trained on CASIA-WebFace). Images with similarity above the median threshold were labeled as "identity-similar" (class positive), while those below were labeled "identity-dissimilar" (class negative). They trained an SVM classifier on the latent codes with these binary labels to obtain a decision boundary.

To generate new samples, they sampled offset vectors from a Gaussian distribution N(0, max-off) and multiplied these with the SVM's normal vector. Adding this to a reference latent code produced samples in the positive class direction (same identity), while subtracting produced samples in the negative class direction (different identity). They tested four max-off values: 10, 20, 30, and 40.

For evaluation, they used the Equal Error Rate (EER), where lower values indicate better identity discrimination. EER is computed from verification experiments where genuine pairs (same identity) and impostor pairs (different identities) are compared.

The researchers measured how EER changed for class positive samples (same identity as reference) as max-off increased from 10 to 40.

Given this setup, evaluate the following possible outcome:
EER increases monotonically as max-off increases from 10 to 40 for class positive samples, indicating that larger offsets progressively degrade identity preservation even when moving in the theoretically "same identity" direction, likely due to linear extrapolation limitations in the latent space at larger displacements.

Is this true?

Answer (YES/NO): YES